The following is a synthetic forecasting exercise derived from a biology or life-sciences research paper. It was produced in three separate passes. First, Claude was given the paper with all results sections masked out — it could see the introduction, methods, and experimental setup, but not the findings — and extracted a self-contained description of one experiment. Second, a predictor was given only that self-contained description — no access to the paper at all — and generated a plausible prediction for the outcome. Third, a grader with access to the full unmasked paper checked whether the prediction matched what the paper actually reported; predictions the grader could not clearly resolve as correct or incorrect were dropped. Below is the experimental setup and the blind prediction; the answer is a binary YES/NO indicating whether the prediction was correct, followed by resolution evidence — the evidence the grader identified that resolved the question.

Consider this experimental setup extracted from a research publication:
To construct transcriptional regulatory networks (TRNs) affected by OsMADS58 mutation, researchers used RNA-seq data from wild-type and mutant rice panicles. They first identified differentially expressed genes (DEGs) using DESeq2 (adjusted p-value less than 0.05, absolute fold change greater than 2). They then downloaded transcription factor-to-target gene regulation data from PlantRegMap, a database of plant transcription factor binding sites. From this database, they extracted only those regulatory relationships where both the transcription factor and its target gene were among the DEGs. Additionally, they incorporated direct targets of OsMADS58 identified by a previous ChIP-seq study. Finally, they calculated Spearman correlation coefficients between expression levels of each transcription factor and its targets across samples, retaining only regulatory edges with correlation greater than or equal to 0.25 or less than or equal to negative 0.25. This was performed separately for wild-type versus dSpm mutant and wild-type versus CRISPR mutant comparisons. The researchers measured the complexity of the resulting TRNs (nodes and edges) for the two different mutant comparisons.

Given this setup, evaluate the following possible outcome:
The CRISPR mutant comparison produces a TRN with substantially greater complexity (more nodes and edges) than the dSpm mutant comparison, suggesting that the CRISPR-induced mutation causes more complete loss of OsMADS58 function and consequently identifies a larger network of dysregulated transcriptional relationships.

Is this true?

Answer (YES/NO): YES